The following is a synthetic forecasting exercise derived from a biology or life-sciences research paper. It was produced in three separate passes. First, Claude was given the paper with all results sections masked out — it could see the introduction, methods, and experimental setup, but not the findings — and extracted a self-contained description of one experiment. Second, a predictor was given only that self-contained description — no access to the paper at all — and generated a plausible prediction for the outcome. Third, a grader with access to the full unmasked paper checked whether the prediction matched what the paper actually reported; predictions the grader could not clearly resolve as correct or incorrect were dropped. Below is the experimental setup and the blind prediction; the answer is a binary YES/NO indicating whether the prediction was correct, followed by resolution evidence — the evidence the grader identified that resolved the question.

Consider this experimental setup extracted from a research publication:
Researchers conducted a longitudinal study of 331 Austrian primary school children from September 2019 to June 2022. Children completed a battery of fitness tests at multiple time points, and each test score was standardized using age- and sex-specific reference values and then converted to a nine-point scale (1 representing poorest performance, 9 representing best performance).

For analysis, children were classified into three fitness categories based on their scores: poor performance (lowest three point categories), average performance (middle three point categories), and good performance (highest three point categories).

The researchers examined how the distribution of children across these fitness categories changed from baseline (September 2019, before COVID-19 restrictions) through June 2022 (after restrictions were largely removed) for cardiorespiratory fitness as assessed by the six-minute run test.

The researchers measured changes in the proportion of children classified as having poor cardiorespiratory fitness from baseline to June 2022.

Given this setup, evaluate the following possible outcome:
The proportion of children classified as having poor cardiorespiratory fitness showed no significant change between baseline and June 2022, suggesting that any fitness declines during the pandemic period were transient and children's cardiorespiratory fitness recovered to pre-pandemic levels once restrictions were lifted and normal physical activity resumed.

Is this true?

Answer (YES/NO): NO